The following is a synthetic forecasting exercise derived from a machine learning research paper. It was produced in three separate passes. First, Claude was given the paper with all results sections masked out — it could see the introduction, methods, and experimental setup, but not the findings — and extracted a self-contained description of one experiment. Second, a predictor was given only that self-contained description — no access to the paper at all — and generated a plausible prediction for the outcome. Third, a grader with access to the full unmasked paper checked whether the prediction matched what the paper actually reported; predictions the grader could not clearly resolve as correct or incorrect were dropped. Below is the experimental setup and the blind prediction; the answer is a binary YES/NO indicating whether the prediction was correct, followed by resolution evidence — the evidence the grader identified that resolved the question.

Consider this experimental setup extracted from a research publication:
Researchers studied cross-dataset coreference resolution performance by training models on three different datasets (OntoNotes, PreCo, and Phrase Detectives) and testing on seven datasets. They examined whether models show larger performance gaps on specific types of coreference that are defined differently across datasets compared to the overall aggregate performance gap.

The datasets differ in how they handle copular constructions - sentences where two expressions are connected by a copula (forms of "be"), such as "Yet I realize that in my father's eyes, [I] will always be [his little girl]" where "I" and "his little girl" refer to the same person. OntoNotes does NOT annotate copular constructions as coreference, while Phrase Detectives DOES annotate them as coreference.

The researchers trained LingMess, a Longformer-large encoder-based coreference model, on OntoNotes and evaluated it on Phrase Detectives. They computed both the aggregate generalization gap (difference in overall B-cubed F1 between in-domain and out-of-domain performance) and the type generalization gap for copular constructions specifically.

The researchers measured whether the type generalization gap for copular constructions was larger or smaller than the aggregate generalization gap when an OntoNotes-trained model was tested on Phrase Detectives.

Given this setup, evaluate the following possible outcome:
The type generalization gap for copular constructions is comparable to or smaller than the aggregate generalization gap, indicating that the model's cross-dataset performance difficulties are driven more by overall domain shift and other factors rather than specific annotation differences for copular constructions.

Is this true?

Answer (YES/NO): NO